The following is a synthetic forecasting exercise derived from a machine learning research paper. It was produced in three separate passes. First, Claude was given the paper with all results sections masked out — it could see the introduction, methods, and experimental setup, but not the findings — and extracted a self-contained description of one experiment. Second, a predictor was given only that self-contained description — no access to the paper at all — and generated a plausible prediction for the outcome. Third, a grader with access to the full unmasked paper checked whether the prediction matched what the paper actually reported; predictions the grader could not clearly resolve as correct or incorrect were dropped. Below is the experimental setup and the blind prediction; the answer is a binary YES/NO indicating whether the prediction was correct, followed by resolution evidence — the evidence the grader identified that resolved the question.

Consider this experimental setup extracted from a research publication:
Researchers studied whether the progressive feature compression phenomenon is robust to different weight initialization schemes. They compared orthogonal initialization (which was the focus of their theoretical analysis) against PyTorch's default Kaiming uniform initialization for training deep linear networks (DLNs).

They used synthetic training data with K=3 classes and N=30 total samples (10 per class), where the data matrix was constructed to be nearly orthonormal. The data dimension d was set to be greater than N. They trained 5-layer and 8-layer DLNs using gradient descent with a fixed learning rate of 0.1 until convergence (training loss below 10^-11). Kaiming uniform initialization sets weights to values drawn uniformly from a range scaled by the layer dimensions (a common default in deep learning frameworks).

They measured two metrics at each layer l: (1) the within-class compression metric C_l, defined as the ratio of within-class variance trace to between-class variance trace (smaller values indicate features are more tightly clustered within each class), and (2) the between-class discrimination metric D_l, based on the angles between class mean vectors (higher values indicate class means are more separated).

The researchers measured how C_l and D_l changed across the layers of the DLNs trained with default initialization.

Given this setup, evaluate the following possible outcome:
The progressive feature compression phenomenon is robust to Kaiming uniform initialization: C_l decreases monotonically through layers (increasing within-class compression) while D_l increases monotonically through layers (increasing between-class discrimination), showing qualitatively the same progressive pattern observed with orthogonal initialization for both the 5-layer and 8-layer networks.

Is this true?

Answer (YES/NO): NO